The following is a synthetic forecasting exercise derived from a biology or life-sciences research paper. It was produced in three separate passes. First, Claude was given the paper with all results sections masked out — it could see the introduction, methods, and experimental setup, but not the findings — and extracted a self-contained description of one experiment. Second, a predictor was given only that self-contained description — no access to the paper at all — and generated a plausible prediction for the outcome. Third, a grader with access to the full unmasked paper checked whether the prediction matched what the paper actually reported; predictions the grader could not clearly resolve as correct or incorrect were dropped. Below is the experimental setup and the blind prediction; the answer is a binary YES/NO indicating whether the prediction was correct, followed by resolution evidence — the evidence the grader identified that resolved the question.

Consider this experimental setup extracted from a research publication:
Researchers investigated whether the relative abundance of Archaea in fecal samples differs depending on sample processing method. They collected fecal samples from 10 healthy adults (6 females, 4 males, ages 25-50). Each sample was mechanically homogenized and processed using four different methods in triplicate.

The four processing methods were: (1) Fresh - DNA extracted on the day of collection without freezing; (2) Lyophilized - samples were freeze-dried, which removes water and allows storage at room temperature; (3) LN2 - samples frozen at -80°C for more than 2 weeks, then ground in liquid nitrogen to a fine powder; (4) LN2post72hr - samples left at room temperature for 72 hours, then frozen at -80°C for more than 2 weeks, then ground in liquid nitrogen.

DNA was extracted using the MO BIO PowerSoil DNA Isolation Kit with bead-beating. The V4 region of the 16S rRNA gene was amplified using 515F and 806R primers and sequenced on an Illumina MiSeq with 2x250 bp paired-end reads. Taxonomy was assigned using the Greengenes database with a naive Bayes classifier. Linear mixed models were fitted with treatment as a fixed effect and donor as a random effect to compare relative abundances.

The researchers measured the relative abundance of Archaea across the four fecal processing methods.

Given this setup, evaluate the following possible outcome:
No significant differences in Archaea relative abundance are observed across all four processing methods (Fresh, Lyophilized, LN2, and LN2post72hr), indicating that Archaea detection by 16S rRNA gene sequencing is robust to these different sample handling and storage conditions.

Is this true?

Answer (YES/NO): NO